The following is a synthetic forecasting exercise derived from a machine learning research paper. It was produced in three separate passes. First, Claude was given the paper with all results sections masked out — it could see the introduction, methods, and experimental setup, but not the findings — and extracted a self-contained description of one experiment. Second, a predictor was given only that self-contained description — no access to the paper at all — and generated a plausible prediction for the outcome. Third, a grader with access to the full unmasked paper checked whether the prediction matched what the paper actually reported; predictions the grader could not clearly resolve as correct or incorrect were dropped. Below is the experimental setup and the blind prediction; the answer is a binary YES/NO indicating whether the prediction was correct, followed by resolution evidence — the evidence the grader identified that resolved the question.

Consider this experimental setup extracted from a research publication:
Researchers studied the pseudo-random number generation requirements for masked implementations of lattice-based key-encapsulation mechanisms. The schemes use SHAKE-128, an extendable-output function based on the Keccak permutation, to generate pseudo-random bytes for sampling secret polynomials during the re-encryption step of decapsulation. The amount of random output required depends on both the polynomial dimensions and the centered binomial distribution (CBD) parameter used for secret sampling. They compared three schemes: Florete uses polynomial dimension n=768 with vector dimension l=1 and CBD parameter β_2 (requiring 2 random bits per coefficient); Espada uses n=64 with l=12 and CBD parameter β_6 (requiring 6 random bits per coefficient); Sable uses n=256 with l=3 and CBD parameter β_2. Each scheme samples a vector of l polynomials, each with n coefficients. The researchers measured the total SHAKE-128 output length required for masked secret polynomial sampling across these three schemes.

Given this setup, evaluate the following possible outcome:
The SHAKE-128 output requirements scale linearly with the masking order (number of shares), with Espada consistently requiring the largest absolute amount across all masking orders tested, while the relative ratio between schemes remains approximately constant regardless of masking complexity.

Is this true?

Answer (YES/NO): NO